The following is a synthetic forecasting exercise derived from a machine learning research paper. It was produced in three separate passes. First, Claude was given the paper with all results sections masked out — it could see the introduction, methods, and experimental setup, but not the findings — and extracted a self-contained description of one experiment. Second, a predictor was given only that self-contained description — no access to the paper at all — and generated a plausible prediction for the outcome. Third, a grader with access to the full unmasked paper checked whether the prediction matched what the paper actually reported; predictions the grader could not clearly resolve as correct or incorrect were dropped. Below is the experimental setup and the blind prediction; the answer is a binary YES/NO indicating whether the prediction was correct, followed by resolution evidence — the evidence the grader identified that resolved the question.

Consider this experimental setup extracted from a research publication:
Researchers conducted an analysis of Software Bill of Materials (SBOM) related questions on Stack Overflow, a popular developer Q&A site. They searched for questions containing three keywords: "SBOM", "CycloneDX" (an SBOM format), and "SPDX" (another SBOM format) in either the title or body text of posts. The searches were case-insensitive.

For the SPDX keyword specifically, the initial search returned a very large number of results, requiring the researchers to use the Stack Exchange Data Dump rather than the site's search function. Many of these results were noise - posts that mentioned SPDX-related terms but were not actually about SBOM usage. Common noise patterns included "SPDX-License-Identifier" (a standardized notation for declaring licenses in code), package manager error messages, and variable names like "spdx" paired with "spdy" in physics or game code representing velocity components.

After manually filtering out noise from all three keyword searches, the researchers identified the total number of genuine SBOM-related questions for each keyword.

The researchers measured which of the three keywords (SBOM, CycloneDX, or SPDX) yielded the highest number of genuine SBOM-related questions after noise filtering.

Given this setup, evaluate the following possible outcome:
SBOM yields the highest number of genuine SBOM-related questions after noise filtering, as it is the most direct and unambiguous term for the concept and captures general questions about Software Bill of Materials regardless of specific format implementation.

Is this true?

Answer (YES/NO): NO